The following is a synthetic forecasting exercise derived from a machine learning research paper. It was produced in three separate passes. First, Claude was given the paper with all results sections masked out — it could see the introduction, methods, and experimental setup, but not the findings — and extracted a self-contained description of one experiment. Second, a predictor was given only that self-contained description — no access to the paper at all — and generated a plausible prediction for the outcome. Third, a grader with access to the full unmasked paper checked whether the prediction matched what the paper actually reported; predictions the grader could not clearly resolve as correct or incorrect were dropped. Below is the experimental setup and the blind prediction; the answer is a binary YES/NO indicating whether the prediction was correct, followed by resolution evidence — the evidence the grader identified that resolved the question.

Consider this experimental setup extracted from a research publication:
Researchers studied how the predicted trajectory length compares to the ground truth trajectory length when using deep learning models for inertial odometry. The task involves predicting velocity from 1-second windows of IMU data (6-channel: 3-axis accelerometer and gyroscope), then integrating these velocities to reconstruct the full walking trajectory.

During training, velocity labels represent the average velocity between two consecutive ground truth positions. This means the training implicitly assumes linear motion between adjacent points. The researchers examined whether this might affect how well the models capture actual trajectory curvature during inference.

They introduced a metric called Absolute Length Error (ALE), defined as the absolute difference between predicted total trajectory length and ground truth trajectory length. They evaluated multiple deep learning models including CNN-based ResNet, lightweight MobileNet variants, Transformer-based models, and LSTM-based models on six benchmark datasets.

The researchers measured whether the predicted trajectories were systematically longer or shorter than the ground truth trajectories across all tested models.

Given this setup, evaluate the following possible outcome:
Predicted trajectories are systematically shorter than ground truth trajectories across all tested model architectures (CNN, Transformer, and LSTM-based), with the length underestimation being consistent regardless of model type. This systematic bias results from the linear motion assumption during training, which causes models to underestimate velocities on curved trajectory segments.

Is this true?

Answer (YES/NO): YES